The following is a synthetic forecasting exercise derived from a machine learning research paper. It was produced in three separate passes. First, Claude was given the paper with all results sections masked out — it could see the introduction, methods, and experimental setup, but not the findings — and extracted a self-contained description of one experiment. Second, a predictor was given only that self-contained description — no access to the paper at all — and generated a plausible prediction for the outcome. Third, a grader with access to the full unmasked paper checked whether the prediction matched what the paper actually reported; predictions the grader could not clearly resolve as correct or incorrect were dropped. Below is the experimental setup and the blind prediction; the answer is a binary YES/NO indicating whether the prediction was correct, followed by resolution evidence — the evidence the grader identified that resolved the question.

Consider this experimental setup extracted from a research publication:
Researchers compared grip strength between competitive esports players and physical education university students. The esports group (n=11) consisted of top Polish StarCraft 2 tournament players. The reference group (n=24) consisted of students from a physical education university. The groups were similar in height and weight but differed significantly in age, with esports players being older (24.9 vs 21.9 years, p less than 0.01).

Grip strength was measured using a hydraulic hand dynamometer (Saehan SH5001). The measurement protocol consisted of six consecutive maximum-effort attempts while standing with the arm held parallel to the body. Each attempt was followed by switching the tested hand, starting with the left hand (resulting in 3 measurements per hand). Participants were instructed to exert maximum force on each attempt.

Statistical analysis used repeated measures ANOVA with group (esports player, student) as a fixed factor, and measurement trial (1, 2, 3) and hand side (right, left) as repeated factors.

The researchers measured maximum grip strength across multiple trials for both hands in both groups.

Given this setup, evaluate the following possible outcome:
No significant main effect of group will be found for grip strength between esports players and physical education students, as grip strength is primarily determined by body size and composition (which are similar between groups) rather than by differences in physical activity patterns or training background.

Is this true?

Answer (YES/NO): NO